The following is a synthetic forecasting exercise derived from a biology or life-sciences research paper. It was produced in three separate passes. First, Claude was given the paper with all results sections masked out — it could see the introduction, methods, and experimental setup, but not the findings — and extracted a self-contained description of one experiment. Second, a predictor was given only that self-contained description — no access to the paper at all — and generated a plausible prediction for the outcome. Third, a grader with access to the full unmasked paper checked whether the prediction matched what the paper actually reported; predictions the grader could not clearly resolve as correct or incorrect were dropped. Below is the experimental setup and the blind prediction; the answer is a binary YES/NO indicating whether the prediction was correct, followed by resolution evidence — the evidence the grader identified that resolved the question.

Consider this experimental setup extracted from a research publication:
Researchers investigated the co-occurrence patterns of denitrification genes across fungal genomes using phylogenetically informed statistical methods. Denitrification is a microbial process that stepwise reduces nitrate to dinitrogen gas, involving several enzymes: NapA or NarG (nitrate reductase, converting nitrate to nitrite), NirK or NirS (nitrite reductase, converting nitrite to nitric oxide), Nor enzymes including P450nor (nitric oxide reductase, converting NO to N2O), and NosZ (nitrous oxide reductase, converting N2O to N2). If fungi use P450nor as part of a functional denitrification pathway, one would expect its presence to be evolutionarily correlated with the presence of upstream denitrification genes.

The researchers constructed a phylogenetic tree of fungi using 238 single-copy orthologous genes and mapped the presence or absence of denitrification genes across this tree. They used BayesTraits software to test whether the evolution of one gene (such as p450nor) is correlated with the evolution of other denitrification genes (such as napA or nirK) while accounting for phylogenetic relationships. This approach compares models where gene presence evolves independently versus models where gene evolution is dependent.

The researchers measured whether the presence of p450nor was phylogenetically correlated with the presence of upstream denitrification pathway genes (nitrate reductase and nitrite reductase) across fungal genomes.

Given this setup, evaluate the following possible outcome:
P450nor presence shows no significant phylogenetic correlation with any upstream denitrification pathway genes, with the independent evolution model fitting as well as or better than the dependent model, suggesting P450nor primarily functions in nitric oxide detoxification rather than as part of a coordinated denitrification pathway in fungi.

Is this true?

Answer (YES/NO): NO